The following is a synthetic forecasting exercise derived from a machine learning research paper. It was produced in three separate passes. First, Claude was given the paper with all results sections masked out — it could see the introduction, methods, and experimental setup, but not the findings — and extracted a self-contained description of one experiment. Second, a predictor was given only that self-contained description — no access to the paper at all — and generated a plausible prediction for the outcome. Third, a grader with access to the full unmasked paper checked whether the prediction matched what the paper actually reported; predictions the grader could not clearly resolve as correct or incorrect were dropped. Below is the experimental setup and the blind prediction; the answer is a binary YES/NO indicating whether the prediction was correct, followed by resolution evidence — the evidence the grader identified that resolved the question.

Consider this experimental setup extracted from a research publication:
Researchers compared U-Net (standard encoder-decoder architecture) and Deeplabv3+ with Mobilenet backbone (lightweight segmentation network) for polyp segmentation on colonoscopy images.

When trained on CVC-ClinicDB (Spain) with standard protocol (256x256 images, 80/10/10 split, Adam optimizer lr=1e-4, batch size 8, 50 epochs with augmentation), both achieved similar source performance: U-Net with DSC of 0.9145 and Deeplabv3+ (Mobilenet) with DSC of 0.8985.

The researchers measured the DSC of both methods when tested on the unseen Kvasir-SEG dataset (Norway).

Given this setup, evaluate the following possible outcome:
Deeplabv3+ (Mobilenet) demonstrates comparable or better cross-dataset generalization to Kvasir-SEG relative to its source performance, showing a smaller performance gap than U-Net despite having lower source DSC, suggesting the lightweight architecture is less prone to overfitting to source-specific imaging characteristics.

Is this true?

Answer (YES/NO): YES